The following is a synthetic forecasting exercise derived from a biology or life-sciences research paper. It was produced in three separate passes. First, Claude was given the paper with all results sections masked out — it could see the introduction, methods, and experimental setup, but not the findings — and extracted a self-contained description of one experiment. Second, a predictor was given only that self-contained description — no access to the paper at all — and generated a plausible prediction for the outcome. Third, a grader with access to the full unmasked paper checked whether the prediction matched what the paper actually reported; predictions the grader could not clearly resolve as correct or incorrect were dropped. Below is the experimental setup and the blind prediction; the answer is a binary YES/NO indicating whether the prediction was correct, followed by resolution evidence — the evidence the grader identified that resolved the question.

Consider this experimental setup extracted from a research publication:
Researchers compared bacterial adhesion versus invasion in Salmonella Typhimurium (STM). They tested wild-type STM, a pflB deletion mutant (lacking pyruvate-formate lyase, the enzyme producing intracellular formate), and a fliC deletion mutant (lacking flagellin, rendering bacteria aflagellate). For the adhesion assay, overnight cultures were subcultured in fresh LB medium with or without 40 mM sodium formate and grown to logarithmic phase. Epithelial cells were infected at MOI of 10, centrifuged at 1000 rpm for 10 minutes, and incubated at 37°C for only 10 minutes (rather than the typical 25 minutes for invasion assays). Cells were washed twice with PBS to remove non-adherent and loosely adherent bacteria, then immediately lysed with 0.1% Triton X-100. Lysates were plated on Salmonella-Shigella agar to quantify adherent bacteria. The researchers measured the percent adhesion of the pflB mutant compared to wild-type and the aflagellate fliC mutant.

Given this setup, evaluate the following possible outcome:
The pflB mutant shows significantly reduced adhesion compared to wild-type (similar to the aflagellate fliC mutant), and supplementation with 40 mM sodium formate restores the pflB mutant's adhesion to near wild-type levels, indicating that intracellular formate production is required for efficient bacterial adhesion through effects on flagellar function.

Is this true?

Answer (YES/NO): NO